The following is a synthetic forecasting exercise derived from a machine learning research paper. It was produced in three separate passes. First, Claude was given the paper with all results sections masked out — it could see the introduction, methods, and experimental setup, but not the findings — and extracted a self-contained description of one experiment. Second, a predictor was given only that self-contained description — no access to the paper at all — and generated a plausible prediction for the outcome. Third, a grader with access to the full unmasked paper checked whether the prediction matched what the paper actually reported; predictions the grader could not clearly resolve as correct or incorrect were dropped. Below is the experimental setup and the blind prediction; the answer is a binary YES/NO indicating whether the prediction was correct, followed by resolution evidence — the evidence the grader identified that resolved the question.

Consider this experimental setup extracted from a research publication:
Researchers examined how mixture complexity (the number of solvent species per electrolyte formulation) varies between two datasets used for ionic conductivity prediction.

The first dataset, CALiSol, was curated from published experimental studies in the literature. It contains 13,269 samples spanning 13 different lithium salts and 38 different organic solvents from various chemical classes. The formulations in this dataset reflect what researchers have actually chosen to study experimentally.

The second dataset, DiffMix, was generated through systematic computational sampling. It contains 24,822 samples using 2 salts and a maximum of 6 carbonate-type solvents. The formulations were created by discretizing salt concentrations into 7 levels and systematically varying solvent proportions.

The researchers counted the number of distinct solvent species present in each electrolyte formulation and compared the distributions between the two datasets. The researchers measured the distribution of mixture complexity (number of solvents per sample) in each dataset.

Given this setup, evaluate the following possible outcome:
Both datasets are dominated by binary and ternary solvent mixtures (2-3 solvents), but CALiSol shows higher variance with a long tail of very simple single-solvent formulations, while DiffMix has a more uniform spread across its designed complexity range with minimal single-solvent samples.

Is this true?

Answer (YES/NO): NO